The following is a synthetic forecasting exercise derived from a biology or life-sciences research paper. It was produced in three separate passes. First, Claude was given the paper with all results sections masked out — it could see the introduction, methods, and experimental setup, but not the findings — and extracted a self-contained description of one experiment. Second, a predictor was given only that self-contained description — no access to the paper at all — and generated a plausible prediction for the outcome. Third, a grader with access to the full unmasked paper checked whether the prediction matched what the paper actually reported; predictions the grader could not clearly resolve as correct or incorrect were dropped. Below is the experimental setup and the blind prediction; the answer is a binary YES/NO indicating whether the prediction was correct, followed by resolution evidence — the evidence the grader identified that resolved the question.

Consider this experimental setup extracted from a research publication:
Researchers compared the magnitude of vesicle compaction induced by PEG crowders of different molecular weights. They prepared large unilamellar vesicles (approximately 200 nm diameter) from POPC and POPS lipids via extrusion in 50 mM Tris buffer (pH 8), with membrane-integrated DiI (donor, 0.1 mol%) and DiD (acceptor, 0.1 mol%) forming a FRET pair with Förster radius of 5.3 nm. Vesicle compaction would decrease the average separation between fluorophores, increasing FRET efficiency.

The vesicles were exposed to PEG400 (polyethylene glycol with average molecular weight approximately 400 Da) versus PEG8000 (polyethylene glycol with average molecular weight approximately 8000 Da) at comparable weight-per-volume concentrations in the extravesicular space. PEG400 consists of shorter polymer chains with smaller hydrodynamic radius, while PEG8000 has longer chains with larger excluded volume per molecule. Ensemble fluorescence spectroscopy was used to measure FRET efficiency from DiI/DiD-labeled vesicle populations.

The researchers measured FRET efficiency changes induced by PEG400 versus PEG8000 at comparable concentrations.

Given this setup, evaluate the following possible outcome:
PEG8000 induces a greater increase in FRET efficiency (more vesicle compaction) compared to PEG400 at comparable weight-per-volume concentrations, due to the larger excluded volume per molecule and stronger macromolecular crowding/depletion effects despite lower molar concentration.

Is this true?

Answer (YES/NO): YES